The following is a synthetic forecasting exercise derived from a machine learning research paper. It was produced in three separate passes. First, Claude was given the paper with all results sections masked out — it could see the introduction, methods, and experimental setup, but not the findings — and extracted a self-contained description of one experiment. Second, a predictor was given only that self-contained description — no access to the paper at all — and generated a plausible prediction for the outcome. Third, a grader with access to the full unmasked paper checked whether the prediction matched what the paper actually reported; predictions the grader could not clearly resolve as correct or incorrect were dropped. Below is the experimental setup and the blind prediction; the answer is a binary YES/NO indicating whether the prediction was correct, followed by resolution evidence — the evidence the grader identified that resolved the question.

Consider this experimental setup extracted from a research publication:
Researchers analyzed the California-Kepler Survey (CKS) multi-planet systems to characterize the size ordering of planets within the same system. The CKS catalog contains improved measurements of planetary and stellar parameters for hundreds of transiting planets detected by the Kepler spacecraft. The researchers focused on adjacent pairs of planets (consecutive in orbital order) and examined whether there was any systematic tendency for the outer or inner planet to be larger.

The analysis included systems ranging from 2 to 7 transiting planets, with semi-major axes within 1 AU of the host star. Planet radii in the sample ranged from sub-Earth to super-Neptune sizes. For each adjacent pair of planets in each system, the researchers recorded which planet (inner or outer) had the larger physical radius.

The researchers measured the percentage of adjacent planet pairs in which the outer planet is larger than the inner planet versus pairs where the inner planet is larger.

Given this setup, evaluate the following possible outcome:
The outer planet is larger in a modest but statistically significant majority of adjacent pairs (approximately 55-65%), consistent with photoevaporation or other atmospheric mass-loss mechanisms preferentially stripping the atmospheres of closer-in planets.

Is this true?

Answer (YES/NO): YES